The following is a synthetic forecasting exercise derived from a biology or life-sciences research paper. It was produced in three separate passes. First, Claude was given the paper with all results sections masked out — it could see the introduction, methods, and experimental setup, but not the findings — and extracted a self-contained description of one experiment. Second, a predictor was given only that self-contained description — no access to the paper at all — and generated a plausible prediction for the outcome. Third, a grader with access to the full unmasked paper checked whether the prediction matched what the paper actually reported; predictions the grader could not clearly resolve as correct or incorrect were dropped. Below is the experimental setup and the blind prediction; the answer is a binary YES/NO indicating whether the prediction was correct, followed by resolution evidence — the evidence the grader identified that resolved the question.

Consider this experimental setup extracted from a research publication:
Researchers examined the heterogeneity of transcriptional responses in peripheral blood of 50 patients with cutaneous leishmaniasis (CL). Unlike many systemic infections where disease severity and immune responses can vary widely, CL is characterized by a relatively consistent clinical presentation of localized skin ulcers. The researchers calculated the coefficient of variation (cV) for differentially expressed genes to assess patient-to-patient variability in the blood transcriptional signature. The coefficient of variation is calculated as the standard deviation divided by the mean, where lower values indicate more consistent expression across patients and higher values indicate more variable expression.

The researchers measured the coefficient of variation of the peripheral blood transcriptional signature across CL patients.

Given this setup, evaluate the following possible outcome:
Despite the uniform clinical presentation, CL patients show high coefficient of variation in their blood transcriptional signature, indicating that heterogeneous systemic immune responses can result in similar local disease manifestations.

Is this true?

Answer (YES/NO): NO